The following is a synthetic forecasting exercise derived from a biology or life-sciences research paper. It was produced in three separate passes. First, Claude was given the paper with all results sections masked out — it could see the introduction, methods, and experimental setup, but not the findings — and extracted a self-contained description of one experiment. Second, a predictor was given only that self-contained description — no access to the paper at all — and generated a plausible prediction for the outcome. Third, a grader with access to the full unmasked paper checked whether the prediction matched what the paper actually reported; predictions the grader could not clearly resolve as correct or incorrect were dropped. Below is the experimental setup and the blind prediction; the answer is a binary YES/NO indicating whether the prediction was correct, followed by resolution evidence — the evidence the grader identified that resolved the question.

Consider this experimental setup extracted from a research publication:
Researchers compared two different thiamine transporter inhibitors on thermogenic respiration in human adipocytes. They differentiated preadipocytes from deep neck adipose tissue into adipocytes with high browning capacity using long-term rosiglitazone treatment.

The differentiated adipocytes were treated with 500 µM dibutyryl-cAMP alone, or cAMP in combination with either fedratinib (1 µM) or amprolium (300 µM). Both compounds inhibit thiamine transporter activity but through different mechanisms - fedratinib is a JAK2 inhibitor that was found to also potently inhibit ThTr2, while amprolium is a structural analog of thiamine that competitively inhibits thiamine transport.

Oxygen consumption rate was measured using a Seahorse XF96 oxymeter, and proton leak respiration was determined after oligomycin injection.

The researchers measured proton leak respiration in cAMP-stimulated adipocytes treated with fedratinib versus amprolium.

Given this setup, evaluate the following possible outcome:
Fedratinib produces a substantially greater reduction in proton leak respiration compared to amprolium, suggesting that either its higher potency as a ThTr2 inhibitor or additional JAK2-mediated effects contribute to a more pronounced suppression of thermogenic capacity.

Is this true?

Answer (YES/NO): NO